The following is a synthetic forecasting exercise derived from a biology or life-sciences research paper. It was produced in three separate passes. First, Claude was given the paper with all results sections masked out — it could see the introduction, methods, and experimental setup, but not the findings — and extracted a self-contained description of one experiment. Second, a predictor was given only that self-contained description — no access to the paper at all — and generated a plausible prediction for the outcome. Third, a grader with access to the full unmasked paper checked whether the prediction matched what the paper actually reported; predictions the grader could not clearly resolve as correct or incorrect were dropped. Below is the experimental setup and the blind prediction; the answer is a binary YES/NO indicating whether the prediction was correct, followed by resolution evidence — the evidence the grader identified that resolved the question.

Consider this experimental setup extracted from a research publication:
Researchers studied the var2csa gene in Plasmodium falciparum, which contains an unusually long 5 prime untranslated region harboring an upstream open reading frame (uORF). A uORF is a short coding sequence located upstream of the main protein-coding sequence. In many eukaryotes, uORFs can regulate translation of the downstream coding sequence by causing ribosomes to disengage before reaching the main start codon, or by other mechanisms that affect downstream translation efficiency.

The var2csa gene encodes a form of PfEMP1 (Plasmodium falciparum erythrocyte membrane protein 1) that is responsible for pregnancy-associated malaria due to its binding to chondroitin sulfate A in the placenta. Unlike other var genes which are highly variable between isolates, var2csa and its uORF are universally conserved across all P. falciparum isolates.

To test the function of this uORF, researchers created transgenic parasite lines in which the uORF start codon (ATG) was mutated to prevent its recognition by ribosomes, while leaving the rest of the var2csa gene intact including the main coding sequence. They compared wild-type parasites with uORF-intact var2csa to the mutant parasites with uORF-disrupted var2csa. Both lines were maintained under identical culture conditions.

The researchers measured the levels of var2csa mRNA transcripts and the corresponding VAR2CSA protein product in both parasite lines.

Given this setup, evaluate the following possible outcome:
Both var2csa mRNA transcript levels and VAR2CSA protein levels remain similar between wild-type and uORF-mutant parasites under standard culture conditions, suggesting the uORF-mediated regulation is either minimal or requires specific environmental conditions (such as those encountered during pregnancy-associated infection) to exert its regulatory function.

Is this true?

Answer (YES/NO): NO